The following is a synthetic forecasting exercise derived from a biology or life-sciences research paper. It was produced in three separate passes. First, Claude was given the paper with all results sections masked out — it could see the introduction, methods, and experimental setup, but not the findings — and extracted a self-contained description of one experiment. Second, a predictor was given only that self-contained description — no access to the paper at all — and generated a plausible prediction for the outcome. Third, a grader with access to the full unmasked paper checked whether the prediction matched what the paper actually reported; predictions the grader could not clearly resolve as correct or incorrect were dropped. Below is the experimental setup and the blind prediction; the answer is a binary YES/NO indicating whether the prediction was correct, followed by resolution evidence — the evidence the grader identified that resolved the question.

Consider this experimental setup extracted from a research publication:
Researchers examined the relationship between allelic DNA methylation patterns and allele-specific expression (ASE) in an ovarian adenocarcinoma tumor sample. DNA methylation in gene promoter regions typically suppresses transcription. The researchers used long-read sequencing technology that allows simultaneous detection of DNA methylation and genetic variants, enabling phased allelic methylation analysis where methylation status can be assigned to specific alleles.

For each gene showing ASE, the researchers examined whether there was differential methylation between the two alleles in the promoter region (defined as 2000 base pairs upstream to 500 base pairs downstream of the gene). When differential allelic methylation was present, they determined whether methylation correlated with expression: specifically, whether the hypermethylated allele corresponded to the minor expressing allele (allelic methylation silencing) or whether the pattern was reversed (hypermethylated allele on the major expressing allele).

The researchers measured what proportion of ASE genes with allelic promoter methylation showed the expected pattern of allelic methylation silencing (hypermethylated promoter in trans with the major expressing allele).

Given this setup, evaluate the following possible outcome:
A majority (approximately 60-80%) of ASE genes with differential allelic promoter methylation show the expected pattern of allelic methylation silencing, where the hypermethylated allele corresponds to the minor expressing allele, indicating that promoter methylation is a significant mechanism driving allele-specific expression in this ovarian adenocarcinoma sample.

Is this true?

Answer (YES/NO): NO